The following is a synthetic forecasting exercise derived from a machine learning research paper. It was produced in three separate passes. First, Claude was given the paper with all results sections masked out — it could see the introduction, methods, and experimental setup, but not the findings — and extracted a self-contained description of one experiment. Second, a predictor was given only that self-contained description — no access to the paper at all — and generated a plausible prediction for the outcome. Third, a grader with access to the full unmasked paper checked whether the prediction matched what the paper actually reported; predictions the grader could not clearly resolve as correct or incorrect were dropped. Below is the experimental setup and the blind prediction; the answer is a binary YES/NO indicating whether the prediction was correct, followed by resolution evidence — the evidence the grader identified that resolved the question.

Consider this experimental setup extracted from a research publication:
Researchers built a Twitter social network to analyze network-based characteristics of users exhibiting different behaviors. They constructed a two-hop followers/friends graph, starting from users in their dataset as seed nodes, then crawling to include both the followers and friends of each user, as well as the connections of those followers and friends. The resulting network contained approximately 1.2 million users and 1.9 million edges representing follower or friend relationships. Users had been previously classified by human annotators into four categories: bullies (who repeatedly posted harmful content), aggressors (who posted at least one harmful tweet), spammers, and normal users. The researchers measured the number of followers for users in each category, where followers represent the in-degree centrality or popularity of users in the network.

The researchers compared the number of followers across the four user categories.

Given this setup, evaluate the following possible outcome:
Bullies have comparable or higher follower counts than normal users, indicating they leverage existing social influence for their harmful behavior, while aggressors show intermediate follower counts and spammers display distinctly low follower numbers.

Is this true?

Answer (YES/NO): NO